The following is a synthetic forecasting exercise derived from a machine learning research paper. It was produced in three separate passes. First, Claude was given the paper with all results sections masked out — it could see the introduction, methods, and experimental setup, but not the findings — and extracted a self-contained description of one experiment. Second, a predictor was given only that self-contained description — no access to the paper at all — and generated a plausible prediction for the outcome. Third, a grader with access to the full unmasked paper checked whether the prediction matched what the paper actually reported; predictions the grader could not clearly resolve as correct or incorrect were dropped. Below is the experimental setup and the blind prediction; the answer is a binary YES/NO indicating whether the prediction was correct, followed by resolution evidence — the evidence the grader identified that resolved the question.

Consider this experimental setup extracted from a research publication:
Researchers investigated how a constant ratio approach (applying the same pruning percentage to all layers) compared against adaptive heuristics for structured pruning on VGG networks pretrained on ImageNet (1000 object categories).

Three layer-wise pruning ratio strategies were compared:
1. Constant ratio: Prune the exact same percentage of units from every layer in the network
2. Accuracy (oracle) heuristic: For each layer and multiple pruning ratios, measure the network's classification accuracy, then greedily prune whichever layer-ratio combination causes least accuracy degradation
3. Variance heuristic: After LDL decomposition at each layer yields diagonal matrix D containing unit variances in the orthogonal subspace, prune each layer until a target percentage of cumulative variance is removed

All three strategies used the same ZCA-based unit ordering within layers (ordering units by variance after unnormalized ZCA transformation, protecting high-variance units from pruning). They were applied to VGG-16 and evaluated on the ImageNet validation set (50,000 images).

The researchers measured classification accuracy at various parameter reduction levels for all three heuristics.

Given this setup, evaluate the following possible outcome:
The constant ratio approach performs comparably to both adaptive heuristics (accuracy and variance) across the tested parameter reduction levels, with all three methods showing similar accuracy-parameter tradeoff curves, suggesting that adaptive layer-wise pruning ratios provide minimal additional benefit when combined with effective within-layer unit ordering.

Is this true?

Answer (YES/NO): NO